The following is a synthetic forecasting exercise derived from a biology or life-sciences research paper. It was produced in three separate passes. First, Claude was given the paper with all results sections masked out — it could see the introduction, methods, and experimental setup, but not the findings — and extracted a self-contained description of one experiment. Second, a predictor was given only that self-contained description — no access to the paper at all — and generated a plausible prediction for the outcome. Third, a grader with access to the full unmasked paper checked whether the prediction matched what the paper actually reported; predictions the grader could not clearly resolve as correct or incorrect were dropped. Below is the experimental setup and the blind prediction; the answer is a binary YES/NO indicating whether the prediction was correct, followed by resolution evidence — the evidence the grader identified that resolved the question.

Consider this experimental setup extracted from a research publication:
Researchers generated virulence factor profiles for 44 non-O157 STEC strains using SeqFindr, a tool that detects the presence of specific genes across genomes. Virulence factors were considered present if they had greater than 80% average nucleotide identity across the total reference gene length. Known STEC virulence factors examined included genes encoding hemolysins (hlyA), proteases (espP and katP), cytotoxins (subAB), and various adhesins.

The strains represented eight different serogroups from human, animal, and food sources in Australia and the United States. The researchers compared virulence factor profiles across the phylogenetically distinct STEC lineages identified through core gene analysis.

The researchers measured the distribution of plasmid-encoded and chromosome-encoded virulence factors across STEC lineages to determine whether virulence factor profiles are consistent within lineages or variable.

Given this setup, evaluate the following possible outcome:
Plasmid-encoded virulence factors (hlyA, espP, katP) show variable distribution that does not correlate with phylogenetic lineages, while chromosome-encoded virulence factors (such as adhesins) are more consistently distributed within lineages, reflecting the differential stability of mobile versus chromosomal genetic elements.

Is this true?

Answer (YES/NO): NO